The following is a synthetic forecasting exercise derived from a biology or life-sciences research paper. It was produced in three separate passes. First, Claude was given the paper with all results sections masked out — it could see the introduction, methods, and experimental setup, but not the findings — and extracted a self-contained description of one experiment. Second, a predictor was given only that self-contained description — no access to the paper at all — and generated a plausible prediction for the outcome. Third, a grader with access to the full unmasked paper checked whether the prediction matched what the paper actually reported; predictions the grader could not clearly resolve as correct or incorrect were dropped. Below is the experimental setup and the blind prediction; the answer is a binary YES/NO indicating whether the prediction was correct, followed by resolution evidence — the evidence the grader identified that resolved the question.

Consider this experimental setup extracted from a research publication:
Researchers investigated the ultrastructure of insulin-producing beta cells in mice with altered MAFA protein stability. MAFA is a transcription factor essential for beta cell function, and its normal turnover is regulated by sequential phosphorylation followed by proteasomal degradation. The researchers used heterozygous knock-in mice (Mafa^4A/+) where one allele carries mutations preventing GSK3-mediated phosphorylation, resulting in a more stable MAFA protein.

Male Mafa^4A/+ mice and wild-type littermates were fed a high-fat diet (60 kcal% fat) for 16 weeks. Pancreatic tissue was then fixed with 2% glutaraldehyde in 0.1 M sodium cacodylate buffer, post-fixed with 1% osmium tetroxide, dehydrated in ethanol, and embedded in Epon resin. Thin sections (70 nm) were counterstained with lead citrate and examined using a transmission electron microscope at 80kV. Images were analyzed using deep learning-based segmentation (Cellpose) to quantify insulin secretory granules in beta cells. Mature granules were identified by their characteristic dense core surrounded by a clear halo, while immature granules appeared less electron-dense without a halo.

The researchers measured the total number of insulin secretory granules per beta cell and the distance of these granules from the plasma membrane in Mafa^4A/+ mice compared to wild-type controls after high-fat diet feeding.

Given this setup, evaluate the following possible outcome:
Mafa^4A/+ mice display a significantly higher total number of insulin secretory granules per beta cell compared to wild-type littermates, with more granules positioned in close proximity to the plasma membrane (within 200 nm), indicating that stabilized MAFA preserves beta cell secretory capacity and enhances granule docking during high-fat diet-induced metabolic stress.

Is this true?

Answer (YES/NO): NO